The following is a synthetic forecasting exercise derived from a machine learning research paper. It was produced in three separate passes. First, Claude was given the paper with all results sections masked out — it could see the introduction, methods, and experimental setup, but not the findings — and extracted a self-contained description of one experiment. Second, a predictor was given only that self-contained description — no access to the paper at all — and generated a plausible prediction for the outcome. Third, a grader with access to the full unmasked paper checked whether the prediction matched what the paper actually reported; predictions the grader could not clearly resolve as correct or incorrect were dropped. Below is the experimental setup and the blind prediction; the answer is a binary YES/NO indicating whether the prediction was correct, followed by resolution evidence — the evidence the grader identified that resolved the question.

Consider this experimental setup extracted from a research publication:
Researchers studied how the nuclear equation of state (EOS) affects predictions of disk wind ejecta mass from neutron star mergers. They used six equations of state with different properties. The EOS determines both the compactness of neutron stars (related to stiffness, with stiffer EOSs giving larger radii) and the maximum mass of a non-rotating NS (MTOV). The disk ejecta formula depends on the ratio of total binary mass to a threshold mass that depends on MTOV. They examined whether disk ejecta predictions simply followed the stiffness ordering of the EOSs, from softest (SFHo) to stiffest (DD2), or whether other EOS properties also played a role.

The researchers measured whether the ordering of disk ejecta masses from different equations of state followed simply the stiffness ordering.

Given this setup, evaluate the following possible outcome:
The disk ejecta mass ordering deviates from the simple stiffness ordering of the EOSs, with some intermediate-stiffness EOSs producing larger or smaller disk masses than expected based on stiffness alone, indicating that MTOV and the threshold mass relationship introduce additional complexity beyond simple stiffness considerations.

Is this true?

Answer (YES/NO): YES